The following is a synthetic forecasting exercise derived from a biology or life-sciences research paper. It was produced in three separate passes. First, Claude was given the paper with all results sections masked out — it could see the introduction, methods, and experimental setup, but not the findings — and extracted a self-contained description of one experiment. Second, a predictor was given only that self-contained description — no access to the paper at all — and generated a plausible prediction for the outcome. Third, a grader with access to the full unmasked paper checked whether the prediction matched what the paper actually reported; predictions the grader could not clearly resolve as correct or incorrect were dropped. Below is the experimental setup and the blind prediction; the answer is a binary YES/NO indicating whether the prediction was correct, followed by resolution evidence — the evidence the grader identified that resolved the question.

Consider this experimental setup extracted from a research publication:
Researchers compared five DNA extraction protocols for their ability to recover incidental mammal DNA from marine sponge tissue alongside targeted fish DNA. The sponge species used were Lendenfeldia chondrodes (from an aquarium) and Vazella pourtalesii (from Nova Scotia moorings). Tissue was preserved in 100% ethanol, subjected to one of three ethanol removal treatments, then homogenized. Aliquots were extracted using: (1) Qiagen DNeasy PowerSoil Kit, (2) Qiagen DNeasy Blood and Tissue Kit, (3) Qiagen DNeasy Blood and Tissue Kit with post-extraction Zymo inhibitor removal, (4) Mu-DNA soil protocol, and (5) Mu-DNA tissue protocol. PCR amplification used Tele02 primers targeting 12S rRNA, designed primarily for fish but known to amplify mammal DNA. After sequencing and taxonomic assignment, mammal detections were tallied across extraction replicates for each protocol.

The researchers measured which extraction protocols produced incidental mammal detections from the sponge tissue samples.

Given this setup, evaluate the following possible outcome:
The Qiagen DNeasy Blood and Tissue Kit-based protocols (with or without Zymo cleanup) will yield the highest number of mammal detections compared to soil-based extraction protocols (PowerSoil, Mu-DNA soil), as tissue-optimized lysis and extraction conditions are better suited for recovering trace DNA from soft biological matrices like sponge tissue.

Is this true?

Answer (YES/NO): NO